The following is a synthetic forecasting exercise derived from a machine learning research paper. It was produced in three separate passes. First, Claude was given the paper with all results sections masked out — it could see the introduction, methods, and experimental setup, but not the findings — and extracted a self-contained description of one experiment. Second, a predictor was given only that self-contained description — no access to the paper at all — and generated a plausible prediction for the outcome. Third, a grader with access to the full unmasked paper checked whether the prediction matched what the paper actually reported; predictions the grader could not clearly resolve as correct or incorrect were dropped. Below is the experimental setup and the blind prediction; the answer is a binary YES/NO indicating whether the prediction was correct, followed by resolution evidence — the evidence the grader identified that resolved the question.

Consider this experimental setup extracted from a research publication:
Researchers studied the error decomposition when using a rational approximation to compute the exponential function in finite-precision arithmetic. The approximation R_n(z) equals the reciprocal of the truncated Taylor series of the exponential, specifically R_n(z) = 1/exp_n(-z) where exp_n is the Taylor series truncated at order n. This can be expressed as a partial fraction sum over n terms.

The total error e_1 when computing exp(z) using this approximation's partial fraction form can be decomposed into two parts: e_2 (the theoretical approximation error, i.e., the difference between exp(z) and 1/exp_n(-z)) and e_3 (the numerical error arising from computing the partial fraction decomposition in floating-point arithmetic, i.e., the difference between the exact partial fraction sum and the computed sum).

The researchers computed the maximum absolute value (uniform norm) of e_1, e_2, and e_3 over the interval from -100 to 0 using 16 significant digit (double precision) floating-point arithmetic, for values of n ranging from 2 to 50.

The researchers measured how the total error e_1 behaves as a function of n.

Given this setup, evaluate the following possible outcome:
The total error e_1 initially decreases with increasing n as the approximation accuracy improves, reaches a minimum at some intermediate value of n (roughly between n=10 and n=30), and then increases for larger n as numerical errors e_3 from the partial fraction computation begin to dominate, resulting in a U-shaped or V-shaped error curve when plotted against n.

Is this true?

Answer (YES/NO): NO